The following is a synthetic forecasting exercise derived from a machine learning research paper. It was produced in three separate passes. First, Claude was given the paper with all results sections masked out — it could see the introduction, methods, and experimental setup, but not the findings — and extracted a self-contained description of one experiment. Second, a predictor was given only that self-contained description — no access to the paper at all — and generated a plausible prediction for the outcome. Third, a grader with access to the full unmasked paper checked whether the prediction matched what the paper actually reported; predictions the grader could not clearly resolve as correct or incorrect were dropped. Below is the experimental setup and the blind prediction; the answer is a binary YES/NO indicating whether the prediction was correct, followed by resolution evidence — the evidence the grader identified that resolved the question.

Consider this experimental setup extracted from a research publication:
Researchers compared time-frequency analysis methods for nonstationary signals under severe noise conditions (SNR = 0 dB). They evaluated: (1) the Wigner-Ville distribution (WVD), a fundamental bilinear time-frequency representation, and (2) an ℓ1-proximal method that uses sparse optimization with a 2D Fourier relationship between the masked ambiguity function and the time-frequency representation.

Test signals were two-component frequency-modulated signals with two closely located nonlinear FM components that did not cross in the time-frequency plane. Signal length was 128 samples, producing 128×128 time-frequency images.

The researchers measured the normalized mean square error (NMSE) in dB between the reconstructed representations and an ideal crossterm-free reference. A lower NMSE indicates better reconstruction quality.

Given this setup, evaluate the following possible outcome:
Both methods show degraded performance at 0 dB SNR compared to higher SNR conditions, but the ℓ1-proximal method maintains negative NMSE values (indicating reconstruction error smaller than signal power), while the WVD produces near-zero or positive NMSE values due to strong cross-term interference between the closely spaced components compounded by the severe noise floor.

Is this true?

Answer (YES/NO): YES